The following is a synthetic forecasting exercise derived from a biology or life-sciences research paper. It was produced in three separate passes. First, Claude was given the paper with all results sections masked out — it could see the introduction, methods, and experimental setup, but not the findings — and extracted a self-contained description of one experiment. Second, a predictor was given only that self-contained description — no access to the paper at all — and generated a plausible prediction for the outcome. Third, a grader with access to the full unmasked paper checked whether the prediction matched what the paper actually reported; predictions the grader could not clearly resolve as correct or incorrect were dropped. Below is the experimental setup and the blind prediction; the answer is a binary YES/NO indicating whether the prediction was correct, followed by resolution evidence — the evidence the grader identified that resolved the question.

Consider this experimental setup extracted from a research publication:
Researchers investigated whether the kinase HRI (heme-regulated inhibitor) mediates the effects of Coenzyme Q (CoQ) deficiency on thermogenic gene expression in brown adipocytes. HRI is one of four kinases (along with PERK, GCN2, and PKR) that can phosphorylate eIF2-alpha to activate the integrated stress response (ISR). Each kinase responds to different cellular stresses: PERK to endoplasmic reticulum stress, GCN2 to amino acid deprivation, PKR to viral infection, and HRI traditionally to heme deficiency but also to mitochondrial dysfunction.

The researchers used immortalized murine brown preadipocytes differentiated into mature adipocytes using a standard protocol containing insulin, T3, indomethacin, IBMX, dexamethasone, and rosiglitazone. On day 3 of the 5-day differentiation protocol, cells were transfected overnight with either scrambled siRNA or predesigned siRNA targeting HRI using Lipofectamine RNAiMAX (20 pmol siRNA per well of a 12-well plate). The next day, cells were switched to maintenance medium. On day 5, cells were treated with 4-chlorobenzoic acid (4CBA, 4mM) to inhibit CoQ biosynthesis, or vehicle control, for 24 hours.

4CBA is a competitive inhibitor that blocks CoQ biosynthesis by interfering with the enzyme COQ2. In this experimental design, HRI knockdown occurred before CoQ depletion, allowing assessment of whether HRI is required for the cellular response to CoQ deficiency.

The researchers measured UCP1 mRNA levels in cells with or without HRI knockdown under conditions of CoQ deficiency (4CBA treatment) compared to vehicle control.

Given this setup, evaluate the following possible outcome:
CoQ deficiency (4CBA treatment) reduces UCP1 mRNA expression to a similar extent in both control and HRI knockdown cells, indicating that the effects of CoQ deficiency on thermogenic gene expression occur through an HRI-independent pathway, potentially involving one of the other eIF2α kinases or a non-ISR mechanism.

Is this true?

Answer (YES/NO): YES